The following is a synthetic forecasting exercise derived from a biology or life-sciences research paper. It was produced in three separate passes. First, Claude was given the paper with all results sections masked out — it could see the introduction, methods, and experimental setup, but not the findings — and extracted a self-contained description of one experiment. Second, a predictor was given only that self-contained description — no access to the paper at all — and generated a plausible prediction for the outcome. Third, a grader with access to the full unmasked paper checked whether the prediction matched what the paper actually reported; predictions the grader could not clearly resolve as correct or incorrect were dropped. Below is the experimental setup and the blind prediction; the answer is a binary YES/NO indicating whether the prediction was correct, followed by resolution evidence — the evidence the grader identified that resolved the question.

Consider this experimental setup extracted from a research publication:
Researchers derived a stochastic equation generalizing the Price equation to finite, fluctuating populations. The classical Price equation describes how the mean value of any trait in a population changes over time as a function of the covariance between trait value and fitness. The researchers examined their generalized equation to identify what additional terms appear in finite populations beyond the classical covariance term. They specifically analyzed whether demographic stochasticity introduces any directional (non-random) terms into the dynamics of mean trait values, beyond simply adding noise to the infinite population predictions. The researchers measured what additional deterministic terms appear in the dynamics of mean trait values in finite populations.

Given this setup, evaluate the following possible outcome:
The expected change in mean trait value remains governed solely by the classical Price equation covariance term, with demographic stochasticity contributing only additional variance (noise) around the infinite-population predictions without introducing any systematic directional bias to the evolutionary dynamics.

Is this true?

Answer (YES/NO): NO